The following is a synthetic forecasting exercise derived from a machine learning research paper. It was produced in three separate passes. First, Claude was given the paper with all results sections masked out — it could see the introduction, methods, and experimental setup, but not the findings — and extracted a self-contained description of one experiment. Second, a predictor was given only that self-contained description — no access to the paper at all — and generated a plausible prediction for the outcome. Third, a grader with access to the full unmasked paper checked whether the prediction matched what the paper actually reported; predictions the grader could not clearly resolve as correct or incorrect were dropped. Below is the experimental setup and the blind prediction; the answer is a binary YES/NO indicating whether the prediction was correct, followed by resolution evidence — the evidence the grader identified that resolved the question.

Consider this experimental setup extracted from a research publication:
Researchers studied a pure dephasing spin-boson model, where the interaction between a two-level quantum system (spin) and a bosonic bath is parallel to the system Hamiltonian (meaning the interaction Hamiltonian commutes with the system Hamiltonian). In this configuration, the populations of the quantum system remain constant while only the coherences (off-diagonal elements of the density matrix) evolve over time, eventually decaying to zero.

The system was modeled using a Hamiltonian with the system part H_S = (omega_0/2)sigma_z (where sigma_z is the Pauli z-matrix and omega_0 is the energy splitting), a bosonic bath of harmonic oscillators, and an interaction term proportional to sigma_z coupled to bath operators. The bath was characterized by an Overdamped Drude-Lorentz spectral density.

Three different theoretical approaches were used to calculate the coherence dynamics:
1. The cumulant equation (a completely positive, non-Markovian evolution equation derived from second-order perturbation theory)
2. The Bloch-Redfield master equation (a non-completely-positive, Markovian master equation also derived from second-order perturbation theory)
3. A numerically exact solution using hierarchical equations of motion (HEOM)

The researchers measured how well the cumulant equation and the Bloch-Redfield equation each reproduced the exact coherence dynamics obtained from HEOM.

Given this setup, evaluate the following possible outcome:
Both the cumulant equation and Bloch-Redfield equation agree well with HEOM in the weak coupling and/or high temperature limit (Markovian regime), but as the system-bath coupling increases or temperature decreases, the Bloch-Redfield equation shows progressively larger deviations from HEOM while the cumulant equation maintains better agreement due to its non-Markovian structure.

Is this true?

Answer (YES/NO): NO